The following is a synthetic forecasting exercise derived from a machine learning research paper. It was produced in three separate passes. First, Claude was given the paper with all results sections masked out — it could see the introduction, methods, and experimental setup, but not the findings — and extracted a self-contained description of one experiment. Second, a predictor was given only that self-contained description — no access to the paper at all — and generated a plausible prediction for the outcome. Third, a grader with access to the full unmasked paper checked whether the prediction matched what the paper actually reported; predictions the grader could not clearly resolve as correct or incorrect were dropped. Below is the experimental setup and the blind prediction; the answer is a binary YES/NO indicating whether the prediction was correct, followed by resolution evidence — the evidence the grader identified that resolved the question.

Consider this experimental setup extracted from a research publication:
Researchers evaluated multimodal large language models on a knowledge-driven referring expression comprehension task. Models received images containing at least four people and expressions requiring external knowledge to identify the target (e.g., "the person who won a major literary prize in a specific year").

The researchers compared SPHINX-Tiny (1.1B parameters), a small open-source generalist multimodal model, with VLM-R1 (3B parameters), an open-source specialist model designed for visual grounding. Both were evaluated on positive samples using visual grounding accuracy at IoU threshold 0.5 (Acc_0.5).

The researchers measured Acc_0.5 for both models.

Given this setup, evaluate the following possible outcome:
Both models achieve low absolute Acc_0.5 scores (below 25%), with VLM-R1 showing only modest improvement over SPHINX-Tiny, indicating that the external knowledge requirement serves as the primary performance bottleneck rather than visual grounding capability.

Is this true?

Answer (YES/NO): NO